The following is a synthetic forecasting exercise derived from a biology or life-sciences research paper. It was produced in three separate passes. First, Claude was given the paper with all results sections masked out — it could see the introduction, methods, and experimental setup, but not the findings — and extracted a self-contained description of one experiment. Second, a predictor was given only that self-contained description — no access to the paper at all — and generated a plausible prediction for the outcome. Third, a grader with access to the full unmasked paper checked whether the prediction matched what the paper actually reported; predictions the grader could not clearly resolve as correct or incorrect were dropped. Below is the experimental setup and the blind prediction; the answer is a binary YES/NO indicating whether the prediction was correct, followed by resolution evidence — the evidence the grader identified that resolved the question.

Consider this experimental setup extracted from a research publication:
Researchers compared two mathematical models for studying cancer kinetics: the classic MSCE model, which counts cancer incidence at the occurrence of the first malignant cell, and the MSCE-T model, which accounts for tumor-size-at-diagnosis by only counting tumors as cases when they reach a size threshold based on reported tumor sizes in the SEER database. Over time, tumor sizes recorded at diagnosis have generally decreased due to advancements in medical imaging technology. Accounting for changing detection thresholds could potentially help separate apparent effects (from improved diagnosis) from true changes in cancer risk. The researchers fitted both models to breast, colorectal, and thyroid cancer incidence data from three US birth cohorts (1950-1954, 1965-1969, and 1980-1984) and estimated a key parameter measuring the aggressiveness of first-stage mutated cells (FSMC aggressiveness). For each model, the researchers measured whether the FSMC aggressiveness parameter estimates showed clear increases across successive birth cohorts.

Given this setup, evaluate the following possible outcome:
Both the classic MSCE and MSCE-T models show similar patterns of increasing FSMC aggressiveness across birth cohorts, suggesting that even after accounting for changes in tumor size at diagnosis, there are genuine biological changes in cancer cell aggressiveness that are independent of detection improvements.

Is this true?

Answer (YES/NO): NO